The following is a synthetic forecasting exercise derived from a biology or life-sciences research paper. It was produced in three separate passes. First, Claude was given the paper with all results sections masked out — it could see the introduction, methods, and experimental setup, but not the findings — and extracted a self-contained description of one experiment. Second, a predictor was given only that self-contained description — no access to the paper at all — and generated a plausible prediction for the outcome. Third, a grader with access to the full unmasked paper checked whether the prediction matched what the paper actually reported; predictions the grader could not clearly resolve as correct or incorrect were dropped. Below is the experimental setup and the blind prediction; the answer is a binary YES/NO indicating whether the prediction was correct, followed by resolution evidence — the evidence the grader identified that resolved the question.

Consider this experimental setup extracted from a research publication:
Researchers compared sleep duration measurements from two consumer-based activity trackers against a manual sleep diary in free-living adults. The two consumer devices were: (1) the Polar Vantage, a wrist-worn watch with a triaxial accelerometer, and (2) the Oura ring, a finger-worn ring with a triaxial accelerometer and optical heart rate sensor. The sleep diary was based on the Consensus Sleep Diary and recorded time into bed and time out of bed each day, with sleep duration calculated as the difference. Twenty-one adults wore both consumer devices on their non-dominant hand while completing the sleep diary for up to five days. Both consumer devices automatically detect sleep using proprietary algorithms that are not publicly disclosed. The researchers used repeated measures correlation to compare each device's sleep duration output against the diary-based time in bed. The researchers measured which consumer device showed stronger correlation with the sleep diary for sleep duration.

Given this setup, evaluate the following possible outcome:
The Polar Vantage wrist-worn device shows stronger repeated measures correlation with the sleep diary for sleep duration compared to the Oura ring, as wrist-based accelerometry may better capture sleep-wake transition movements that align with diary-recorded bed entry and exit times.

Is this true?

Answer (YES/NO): NO